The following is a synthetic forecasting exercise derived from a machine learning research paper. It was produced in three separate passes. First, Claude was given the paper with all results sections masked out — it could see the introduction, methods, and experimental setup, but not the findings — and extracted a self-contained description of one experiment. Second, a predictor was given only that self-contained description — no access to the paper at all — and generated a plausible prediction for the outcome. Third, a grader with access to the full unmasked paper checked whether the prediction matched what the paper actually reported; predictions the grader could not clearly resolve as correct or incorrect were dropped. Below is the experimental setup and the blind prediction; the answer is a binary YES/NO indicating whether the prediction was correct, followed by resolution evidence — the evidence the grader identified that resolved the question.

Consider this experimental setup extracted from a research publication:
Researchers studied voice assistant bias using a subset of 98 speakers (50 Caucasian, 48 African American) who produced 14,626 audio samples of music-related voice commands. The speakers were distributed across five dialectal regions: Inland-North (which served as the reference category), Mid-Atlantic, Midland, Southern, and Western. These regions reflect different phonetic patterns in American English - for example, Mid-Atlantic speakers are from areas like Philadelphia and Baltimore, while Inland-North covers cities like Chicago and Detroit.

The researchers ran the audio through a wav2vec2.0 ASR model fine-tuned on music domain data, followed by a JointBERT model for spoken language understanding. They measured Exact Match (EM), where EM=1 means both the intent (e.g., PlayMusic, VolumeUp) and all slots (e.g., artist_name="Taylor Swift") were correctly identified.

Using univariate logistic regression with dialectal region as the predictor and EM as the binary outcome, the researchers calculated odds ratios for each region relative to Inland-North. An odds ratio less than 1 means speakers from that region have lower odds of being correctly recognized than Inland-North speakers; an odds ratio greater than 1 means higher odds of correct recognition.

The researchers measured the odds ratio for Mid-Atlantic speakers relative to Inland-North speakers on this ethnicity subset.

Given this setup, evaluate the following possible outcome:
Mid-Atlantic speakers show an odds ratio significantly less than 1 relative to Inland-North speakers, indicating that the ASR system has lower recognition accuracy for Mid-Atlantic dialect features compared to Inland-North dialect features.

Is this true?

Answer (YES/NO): YES